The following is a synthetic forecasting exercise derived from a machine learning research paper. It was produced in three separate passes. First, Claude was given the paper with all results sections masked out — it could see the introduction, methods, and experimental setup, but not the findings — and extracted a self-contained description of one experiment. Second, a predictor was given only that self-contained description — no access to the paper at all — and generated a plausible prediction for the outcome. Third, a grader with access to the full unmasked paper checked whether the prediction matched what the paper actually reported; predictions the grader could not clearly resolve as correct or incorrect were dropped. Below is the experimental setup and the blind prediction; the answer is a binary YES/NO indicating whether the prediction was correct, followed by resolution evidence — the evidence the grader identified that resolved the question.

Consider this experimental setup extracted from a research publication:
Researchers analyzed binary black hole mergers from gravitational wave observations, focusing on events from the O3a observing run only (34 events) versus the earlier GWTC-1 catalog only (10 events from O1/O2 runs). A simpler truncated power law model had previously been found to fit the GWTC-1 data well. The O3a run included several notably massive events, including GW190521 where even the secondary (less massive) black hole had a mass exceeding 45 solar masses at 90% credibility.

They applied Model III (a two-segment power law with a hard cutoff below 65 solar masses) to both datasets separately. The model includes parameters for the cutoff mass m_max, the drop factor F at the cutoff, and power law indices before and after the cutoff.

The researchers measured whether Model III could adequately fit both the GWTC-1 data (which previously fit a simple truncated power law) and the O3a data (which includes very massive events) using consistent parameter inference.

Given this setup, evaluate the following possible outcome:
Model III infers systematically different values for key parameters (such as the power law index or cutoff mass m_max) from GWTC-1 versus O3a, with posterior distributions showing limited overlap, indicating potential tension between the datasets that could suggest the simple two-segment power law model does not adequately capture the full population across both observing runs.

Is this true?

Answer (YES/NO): NO